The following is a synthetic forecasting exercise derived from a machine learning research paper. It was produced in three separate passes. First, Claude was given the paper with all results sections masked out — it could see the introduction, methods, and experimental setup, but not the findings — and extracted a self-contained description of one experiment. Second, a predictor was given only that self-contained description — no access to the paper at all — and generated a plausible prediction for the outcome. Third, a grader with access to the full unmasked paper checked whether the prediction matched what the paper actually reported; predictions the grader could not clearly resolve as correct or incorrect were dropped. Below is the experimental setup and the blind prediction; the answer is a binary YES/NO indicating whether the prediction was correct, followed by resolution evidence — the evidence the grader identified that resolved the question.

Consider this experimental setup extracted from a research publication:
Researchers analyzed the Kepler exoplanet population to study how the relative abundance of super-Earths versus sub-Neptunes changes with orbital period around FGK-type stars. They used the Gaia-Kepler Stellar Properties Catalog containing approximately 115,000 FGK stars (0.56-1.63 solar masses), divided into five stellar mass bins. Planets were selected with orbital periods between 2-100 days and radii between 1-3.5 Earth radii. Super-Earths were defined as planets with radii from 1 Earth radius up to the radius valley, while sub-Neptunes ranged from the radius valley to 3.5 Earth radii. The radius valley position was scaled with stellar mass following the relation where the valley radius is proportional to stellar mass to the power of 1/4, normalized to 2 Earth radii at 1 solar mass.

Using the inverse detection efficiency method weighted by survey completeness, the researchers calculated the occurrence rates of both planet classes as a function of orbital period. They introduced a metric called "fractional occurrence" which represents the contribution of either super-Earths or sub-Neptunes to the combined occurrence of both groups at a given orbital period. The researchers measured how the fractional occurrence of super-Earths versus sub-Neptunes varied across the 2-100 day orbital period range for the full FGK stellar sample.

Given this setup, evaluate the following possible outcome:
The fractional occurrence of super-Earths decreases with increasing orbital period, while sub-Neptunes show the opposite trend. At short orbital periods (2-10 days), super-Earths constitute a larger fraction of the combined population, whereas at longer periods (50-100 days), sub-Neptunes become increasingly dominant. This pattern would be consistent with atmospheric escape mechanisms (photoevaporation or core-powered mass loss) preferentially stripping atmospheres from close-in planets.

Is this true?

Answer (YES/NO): YES